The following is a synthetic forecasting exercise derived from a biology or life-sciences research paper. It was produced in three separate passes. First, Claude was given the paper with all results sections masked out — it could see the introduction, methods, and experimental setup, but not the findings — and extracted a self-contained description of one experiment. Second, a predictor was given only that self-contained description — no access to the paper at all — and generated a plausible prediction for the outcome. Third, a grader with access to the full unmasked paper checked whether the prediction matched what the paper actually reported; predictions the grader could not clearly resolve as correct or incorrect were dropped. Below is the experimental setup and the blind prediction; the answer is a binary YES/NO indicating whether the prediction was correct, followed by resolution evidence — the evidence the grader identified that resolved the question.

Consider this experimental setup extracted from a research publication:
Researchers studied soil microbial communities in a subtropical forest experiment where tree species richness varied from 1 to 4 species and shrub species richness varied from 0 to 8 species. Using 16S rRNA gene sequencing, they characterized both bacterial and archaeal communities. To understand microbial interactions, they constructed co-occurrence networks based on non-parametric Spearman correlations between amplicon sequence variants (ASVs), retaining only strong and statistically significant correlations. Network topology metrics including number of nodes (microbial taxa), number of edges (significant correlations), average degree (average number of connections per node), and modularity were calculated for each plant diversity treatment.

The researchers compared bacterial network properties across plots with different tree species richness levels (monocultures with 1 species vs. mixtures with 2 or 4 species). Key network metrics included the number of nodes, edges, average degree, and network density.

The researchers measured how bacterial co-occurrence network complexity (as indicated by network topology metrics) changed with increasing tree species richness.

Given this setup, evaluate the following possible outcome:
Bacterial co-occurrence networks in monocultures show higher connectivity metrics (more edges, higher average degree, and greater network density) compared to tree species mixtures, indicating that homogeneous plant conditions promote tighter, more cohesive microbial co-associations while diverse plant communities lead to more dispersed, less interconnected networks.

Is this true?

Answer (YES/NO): YES